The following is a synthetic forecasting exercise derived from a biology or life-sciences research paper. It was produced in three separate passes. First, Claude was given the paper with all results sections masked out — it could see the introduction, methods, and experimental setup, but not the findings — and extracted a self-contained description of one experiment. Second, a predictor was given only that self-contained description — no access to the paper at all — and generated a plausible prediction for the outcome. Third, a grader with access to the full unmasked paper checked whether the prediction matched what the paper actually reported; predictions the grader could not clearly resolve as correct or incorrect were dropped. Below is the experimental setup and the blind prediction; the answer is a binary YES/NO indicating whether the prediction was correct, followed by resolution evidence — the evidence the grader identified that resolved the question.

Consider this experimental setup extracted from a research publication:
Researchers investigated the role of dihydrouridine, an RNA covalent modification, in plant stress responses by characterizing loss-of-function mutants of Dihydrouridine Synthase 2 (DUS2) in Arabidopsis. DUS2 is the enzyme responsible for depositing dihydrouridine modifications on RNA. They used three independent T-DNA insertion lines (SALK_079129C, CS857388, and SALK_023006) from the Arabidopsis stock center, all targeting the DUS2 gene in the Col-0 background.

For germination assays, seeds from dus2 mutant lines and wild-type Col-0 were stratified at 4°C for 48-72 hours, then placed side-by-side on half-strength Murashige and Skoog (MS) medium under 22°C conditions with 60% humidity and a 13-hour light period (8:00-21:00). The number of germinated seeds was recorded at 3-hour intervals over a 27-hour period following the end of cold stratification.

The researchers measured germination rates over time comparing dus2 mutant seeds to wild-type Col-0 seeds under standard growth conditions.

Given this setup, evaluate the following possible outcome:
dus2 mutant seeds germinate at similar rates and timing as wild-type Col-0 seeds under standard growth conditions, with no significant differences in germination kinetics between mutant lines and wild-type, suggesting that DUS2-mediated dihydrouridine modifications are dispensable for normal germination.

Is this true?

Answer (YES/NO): NO